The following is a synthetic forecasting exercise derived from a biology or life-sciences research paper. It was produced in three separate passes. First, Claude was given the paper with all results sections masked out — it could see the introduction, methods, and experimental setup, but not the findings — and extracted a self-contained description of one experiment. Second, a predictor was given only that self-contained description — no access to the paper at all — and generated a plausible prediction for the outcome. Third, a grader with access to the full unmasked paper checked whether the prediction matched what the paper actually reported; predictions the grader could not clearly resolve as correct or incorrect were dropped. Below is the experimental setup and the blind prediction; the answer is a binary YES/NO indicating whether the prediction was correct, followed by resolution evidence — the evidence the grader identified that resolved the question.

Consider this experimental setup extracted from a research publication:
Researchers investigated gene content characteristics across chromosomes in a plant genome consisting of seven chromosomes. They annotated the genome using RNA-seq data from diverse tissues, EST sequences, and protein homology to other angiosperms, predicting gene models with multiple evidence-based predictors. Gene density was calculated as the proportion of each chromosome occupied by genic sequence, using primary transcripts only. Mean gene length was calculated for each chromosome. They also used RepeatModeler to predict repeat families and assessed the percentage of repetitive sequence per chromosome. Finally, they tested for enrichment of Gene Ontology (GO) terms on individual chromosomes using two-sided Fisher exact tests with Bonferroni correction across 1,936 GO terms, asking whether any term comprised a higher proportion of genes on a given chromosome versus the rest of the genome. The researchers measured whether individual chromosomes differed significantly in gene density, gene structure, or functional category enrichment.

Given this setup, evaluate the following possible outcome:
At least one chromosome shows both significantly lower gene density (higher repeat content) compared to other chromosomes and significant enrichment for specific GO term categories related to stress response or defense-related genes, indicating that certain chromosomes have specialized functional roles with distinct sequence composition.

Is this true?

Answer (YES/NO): YES